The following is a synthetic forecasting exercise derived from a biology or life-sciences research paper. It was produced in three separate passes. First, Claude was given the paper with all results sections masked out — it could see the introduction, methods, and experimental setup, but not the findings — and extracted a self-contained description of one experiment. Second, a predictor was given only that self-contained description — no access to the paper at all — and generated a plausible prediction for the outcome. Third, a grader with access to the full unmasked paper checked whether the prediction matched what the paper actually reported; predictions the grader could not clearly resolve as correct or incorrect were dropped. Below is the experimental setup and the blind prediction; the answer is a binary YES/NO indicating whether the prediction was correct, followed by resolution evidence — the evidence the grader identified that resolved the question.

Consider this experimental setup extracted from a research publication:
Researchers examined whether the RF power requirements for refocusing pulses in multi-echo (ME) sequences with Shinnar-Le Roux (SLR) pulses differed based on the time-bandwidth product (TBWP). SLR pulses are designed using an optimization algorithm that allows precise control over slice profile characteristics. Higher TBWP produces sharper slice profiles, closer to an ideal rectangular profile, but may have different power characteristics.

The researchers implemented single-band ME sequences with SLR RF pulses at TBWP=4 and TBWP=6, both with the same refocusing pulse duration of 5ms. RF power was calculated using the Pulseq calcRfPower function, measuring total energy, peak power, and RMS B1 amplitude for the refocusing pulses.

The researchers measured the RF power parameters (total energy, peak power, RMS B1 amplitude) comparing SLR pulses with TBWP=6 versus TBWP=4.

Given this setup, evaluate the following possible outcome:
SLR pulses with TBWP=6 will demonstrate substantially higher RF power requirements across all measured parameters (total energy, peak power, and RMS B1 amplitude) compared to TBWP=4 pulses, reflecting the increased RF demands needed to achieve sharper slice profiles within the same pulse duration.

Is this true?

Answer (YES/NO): YES